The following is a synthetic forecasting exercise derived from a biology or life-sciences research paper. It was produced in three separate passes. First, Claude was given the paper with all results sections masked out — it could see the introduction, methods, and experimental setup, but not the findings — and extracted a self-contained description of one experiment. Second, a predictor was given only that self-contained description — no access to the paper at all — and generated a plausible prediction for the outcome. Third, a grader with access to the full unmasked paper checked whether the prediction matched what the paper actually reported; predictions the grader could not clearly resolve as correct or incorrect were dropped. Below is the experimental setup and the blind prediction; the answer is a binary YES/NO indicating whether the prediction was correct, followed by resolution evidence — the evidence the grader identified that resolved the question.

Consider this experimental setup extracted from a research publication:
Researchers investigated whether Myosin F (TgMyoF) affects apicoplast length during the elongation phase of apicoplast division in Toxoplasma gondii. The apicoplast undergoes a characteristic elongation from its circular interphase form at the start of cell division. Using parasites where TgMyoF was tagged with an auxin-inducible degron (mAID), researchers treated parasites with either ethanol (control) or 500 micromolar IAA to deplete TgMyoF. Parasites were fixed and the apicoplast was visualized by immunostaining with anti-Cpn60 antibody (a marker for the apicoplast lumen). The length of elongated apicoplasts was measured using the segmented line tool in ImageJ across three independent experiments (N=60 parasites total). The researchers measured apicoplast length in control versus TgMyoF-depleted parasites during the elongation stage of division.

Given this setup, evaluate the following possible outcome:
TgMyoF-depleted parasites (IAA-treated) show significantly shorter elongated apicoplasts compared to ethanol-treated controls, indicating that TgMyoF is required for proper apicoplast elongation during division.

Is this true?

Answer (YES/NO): YES